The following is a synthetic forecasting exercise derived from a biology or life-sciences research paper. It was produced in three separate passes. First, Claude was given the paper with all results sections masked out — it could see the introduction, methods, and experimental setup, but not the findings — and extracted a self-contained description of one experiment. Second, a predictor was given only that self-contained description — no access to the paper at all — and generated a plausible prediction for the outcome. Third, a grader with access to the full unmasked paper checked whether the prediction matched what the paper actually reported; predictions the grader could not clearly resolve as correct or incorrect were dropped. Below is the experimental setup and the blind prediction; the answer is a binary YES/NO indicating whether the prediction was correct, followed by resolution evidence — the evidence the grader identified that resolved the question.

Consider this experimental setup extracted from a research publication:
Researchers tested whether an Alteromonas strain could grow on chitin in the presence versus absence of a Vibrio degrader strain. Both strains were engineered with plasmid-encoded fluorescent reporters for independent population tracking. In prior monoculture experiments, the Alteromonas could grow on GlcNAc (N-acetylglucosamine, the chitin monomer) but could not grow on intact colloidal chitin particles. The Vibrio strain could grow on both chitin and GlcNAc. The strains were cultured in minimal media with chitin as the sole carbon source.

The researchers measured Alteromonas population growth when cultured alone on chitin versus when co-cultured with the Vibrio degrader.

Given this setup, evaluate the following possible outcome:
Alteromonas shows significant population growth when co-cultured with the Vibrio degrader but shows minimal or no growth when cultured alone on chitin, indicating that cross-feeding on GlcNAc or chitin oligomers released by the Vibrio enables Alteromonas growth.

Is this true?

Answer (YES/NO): YES